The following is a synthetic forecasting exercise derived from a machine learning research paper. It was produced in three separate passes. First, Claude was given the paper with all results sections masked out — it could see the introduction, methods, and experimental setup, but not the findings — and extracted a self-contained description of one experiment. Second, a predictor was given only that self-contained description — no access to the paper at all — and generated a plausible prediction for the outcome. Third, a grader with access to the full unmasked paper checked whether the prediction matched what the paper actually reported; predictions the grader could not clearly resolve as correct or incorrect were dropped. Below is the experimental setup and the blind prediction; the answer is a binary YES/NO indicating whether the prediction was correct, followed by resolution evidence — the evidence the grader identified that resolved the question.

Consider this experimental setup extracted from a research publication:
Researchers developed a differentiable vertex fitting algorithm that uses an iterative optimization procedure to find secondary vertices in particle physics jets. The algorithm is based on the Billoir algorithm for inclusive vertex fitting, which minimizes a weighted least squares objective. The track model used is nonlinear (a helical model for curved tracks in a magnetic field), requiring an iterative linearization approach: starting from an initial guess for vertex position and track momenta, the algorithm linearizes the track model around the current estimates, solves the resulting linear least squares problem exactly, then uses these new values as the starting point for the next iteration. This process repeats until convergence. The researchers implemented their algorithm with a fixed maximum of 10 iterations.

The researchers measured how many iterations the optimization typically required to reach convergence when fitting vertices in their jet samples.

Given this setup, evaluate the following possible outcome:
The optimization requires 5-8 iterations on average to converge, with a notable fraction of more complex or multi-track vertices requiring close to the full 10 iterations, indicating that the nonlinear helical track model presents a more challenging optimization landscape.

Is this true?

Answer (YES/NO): NO